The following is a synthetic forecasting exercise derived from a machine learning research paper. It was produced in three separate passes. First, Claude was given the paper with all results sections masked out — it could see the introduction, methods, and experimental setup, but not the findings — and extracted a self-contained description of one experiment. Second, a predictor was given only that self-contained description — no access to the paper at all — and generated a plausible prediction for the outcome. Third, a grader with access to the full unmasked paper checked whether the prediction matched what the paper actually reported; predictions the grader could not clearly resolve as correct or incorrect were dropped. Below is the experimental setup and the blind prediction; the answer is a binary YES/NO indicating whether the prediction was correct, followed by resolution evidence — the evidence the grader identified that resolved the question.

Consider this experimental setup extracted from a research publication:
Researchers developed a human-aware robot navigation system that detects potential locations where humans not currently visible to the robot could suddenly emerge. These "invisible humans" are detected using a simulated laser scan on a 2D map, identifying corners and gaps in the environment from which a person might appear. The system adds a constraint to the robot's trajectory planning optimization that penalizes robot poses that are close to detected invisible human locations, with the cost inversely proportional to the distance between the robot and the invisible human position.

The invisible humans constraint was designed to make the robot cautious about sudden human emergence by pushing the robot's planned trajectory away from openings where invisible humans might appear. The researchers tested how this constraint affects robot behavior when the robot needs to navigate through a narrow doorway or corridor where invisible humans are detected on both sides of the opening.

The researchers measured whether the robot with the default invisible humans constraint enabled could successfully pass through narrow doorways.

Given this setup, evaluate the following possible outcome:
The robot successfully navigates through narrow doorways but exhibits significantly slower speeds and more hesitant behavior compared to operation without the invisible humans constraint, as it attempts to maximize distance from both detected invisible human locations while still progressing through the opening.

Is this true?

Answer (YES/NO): NO